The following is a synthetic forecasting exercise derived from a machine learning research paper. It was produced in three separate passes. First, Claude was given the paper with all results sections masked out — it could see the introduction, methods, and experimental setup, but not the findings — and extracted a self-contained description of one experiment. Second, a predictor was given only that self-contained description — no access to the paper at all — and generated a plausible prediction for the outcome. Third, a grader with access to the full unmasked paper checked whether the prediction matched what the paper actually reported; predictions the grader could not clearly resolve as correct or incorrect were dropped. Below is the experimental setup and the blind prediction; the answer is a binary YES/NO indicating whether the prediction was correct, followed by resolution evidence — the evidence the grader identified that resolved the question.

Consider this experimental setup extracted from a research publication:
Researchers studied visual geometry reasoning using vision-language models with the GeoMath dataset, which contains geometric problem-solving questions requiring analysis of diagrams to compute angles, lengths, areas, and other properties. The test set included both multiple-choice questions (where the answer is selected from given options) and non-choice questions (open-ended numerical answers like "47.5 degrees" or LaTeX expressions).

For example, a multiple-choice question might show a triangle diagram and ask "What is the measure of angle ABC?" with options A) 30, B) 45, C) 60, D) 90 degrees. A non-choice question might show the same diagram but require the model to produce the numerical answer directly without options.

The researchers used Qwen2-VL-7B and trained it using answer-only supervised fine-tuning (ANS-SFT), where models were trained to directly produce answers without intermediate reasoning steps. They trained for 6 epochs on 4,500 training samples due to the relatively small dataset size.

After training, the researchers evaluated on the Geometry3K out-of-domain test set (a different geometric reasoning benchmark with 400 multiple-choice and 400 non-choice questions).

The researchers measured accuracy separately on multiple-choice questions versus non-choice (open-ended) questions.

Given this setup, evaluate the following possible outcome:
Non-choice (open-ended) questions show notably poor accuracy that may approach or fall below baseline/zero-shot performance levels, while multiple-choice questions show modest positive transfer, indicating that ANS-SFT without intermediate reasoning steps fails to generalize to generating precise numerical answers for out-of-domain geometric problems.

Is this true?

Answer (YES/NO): NO